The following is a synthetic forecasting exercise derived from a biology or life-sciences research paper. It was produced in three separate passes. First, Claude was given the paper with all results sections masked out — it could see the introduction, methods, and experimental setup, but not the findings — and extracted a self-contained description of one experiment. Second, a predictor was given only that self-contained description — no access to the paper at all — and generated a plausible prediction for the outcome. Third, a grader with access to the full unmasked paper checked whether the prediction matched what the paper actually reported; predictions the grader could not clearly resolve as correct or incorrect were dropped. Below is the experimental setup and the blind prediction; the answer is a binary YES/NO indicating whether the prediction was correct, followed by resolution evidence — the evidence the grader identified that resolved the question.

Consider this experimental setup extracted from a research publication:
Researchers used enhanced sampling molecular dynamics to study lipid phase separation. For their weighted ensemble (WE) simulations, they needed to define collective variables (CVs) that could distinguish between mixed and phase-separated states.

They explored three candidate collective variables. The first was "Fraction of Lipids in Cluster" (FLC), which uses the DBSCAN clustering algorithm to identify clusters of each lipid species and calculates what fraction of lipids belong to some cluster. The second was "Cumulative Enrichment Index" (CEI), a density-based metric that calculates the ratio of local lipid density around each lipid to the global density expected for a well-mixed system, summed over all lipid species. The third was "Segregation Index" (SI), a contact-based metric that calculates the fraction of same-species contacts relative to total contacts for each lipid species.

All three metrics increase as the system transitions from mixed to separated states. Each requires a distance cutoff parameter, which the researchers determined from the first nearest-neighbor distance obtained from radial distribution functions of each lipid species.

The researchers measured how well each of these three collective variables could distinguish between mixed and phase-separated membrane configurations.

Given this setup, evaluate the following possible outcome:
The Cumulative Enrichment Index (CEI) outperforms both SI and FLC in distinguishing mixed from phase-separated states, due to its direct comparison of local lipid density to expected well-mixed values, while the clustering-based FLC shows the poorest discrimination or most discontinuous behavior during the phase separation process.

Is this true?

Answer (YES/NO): NO